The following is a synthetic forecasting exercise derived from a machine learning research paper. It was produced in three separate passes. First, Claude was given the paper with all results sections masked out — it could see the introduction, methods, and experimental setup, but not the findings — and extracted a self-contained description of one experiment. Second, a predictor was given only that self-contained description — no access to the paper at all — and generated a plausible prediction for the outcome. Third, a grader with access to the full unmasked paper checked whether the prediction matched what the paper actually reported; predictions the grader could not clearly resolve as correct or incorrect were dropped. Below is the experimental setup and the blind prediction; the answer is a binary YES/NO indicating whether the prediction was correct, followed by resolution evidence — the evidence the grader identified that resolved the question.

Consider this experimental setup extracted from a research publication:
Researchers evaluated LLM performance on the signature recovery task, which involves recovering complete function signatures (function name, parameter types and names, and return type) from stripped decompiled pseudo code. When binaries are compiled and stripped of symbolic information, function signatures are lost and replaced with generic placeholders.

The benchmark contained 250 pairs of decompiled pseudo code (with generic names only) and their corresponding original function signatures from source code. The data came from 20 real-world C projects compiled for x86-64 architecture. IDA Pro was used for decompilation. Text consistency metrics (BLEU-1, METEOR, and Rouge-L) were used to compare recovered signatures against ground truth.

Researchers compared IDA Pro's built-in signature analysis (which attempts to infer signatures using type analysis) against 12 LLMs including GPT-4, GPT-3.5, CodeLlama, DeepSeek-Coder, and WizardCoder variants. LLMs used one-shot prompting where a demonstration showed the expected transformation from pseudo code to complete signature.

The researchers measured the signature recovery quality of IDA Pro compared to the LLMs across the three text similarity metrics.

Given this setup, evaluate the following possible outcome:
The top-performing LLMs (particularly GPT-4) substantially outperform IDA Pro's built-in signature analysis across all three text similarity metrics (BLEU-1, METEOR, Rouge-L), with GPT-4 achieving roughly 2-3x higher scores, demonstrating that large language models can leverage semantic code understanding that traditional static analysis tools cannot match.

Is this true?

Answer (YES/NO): NO